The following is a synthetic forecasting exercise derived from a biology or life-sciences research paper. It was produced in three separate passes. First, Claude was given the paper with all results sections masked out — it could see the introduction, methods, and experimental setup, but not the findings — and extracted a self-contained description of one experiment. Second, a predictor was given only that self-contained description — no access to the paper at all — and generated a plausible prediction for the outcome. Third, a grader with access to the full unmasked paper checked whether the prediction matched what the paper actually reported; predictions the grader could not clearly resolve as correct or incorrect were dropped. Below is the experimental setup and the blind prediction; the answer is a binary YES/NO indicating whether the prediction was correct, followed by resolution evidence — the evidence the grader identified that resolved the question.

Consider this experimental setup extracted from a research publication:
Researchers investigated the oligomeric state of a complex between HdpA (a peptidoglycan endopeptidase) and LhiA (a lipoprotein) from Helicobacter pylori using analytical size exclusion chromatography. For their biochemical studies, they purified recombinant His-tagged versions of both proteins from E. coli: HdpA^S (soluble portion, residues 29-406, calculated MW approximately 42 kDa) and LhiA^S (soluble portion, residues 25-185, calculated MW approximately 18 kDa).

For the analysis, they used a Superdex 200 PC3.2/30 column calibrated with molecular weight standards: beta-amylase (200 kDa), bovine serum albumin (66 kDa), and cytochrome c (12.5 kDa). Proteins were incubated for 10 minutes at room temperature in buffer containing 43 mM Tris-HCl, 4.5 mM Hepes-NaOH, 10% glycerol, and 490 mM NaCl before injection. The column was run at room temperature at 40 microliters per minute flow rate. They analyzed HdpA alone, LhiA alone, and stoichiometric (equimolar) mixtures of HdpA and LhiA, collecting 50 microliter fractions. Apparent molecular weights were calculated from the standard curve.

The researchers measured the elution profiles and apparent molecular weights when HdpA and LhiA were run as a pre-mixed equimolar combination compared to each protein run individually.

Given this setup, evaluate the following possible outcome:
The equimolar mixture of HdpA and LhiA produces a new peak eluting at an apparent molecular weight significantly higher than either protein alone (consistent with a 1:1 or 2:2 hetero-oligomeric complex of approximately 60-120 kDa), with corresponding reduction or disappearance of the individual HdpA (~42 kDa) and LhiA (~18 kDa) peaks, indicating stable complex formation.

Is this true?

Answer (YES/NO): NO